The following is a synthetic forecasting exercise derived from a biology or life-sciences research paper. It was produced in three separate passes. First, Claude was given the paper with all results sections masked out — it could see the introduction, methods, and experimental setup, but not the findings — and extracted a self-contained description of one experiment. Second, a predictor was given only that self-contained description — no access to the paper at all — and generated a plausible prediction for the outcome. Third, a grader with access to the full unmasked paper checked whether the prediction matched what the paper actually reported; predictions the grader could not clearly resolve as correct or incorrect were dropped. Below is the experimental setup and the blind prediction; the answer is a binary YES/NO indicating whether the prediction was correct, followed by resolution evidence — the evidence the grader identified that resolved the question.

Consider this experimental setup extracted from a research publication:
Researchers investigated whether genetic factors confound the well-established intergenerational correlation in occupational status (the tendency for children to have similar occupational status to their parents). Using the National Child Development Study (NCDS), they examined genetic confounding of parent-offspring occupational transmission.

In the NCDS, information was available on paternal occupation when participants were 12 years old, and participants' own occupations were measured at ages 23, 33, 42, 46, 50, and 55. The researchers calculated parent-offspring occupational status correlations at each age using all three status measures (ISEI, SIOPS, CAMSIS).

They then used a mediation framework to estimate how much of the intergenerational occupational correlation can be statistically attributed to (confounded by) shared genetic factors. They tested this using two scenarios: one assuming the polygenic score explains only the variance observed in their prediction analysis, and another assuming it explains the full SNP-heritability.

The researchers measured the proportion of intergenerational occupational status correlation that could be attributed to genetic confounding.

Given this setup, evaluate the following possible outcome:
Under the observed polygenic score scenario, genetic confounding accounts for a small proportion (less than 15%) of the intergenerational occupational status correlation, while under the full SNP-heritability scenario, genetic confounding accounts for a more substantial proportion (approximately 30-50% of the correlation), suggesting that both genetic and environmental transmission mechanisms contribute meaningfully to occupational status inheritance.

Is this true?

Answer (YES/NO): YES